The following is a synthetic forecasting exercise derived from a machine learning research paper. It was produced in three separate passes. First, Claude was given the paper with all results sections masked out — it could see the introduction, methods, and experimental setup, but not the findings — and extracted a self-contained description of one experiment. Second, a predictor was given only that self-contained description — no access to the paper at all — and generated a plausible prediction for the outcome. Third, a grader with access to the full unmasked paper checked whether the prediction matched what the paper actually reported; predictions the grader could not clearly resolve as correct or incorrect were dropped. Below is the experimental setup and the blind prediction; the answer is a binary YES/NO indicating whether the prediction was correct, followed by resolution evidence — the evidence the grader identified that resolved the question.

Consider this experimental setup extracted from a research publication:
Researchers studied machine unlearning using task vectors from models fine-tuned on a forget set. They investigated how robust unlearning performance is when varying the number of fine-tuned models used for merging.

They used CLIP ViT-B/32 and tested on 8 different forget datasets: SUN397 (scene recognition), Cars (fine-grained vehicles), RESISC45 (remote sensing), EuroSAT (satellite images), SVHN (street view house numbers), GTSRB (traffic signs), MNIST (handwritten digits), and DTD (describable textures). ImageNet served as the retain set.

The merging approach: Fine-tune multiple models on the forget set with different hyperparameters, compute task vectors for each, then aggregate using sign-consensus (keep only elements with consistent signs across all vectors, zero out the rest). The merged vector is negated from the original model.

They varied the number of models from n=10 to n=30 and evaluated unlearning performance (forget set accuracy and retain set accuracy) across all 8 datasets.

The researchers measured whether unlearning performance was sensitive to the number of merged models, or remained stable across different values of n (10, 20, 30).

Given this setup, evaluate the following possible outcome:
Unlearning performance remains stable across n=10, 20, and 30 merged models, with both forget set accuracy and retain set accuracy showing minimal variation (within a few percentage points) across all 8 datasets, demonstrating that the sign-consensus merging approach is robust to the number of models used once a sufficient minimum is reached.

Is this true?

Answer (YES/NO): NO